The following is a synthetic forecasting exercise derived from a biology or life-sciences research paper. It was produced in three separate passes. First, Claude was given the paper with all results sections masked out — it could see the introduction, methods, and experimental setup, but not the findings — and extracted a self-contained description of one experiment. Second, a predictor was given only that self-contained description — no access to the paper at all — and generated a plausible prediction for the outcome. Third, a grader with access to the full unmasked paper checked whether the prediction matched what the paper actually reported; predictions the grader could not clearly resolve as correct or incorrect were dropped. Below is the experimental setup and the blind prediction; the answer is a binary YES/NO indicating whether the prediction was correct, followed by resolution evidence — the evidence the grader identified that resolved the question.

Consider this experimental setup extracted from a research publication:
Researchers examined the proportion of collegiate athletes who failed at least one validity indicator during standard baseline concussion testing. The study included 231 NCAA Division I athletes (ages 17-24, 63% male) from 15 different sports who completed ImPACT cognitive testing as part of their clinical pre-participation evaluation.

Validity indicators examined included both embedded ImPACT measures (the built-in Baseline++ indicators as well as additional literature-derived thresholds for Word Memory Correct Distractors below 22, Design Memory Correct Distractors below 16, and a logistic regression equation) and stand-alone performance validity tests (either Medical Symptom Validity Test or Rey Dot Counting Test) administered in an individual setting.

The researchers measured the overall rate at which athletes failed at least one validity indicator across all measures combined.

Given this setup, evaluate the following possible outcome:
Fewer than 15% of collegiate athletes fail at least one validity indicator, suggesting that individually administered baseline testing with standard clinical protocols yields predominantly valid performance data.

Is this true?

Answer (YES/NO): NO